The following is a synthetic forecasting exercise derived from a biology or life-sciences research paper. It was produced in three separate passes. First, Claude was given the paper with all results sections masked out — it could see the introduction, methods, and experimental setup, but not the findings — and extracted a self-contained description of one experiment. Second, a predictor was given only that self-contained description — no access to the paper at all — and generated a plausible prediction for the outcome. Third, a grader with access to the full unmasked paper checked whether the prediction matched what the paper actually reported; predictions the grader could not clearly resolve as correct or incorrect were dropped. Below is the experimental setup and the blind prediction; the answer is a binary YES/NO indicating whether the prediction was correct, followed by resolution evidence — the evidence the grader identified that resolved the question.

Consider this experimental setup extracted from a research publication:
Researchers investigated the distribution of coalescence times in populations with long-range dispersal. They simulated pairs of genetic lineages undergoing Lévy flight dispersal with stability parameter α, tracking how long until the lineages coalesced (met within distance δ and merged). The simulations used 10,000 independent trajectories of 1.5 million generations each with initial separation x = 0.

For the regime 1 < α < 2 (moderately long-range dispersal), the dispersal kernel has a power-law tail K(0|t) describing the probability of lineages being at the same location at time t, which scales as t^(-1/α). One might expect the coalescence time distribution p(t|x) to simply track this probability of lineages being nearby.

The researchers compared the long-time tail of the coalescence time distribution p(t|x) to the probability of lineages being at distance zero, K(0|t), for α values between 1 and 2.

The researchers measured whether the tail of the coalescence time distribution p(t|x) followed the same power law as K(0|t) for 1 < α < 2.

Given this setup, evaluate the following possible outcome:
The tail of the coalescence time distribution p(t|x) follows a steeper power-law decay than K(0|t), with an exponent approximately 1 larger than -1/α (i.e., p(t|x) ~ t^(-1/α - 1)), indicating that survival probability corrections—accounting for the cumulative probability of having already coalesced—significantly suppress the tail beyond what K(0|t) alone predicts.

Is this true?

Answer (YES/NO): NO